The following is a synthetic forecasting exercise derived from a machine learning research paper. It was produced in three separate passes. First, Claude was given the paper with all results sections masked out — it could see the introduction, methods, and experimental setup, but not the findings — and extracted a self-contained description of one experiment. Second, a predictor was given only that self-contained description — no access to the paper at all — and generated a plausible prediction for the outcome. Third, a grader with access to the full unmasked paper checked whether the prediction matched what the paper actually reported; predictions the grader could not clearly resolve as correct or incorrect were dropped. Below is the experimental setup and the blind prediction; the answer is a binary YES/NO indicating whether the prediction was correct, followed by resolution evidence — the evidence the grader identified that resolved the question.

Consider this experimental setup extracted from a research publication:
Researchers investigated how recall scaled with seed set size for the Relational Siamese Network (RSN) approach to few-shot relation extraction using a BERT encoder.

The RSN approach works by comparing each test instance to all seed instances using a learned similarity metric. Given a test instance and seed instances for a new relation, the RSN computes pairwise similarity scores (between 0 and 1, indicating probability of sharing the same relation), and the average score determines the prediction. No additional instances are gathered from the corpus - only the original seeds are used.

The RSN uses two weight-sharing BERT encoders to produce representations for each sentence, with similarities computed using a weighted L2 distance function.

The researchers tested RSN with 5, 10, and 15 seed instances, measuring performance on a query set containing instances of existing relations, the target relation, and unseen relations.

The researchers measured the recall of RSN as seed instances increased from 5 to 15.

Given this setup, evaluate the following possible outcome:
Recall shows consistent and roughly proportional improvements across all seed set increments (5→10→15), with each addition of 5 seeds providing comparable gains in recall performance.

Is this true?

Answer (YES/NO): NO